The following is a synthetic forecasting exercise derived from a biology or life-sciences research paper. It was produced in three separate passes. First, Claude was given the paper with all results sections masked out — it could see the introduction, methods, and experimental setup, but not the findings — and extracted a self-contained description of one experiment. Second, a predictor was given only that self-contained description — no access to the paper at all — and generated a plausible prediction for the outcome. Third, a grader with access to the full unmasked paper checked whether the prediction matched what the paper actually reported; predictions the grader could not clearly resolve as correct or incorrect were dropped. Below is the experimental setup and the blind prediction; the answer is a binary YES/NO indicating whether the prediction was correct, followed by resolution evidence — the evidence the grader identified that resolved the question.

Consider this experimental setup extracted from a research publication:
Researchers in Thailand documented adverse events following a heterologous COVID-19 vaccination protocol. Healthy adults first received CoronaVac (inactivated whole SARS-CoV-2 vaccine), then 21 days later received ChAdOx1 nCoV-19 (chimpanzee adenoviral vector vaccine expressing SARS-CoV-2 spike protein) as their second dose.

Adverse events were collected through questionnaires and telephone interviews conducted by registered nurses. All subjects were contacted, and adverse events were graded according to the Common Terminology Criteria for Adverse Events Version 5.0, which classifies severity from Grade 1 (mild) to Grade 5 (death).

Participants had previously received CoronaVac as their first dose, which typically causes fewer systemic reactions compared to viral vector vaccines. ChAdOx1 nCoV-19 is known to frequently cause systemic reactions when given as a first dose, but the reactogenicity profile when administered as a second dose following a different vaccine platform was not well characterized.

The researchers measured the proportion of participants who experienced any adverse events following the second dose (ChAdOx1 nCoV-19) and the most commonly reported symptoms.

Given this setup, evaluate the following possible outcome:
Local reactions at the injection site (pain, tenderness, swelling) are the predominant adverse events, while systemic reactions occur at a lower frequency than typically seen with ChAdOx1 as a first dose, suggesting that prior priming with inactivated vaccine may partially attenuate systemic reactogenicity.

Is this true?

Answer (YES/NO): NO